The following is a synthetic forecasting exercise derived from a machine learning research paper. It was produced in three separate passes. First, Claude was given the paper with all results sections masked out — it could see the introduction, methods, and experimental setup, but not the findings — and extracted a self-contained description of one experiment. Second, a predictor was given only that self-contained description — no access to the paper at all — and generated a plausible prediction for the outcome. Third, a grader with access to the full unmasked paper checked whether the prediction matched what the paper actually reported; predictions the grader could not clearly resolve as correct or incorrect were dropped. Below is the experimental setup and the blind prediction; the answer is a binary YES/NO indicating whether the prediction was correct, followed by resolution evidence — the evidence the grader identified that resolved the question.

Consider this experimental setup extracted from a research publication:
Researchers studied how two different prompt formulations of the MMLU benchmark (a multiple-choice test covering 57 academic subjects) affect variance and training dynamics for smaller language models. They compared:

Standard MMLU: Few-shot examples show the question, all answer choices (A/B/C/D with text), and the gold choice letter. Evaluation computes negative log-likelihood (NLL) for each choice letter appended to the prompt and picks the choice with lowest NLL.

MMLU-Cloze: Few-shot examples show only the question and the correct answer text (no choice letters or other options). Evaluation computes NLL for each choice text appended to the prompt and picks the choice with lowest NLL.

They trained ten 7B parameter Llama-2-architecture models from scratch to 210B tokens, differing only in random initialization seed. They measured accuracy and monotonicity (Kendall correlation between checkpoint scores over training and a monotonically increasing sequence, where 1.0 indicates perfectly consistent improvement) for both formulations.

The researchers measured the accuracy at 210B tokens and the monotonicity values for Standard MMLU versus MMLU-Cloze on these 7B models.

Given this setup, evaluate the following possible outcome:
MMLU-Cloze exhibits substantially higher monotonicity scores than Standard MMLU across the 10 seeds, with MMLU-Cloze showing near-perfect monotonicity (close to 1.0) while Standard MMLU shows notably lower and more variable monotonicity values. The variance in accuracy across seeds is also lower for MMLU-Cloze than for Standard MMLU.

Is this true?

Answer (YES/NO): YES